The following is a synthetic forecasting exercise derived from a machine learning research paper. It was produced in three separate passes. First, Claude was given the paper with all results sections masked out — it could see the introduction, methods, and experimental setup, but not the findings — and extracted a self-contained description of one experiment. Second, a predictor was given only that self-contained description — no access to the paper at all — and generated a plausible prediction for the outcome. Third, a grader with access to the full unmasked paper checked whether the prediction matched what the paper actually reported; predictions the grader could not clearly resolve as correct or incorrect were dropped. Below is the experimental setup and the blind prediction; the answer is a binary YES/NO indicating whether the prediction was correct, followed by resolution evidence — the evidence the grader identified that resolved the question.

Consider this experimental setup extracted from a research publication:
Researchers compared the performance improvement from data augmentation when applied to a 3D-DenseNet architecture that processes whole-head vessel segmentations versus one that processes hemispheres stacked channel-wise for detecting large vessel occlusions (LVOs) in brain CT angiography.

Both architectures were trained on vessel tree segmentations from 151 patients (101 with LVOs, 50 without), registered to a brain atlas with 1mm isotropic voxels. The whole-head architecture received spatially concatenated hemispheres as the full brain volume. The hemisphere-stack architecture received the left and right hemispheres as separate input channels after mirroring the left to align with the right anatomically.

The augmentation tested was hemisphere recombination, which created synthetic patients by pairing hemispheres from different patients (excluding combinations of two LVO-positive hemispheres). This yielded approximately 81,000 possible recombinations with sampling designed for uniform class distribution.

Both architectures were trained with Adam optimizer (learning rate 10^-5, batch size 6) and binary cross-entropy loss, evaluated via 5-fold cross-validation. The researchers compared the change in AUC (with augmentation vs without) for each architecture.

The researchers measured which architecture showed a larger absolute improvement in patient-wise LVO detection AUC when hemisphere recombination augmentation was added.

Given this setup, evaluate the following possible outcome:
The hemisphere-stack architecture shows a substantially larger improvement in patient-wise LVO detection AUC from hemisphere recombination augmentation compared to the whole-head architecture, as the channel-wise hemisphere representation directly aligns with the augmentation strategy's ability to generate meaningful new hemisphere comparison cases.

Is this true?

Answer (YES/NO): YES